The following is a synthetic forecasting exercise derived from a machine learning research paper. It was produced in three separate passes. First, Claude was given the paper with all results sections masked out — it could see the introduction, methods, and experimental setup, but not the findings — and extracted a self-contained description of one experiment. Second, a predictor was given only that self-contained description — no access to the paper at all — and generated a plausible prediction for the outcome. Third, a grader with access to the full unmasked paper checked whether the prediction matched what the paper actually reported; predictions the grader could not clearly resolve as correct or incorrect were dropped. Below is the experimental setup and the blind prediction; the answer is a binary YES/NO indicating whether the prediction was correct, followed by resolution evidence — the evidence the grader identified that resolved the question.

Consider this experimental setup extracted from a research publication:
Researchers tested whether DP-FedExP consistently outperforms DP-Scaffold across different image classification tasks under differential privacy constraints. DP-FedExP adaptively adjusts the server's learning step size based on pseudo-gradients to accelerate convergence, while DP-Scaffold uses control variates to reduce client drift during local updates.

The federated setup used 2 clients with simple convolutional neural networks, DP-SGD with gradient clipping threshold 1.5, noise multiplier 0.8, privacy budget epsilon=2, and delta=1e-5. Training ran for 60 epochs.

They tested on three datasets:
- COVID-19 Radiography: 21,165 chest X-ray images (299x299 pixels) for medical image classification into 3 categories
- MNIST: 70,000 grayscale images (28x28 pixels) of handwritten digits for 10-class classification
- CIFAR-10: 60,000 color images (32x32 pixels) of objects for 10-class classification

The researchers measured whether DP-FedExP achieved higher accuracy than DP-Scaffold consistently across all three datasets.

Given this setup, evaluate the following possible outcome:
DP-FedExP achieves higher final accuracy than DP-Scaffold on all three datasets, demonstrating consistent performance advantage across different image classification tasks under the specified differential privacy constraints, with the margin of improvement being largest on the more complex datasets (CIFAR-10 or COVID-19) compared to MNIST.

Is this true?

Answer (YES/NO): NO